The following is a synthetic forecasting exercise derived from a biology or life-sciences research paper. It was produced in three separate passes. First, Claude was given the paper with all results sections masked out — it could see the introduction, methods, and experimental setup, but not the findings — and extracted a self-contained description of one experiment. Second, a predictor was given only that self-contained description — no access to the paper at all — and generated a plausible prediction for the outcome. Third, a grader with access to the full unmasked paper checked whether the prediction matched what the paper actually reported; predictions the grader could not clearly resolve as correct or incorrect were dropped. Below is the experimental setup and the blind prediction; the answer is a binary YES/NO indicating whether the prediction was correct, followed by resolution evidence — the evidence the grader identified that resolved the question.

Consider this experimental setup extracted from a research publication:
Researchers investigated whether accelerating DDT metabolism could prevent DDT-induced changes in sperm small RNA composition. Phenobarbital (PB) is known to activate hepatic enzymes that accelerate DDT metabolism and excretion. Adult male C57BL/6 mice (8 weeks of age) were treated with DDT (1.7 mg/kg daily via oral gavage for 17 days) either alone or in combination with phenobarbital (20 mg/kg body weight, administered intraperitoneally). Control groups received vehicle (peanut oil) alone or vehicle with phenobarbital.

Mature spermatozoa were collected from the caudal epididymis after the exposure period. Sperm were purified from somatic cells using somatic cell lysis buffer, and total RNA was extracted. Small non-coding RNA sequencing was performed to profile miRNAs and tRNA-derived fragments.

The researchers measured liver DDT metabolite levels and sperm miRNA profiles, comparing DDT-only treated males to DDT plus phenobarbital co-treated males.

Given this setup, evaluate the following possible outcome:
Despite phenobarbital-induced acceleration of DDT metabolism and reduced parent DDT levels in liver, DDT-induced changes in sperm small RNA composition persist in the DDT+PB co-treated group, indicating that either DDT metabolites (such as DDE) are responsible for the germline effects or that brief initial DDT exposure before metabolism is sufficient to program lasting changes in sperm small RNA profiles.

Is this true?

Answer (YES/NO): NO